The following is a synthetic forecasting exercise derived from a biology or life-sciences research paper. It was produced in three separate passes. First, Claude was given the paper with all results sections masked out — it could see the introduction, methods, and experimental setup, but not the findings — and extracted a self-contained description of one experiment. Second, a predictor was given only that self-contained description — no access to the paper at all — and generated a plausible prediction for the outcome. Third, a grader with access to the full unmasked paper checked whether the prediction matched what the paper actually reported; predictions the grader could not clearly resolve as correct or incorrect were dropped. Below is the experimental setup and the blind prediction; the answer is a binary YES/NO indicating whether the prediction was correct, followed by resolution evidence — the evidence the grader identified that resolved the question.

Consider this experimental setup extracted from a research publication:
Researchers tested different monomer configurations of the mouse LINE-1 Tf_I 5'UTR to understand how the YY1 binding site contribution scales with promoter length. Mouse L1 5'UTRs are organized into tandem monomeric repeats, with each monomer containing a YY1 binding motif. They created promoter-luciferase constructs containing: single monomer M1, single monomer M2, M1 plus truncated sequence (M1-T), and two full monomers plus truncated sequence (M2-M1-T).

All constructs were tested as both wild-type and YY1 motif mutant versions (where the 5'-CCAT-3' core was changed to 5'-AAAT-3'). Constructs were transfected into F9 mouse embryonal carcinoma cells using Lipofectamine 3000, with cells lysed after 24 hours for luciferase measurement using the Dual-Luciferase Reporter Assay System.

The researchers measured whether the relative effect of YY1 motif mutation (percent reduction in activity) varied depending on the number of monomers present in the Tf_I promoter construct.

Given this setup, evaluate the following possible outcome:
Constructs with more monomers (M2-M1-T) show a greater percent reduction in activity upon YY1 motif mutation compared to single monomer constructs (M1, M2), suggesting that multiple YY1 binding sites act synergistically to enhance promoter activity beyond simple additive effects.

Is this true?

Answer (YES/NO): YES